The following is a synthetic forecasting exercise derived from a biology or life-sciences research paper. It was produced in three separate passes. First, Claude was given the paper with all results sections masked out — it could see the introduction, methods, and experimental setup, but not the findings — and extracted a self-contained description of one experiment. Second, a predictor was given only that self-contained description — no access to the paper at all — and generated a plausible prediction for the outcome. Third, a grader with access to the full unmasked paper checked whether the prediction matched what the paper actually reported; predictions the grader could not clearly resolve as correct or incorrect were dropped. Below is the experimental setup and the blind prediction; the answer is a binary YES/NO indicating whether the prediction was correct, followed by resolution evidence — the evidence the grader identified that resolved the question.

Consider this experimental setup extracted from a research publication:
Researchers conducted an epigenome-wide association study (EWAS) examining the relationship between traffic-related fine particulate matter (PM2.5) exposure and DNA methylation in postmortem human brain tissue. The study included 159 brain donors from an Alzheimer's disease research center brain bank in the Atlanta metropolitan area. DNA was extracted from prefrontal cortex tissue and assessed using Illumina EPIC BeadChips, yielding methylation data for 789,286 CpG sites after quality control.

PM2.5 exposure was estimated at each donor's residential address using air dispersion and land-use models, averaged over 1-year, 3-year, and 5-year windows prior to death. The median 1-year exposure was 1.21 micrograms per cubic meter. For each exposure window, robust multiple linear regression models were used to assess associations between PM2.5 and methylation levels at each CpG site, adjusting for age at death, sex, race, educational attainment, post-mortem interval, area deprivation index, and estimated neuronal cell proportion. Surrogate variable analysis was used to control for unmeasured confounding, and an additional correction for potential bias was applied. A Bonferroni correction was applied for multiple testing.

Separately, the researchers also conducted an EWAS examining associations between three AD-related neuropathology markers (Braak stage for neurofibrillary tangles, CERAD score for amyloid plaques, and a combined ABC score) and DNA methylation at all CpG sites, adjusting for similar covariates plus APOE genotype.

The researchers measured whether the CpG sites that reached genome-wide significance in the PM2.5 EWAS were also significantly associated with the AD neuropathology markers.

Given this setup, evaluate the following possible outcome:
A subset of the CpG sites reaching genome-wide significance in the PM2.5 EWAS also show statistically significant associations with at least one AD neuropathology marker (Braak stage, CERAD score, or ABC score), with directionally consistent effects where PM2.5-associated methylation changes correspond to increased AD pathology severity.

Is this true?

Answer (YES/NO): NO